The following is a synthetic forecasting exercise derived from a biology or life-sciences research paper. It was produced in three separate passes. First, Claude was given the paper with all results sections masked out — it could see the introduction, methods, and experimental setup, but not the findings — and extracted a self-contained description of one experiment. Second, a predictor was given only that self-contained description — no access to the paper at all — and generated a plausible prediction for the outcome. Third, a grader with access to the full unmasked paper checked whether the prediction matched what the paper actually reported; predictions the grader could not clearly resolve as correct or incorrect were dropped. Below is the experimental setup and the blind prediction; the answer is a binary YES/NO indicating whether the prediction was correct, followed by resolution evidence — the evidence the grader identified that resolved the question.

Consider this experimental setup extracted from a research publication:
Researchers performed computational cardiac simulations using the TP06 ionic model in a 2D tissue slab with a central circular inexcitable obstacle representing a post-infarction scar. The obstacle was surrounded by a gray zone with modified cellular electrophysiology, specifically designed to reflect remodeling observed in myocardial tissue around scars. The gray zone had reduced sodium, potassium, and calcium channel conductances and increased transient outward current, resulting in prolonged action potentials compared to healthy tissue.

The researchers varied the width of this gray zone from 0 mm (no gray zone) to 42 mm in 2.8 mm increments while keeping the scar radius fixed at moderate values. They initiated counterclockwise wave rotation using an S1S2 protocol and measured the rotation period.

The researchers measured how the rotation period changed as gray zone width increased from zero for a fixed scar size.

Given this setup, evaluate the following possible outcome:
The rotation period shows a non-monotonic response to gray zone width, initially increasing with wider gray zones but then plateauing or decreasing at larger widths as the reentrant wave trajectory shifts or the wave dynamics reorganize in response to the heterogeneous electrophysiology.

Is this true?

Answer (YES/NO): NO